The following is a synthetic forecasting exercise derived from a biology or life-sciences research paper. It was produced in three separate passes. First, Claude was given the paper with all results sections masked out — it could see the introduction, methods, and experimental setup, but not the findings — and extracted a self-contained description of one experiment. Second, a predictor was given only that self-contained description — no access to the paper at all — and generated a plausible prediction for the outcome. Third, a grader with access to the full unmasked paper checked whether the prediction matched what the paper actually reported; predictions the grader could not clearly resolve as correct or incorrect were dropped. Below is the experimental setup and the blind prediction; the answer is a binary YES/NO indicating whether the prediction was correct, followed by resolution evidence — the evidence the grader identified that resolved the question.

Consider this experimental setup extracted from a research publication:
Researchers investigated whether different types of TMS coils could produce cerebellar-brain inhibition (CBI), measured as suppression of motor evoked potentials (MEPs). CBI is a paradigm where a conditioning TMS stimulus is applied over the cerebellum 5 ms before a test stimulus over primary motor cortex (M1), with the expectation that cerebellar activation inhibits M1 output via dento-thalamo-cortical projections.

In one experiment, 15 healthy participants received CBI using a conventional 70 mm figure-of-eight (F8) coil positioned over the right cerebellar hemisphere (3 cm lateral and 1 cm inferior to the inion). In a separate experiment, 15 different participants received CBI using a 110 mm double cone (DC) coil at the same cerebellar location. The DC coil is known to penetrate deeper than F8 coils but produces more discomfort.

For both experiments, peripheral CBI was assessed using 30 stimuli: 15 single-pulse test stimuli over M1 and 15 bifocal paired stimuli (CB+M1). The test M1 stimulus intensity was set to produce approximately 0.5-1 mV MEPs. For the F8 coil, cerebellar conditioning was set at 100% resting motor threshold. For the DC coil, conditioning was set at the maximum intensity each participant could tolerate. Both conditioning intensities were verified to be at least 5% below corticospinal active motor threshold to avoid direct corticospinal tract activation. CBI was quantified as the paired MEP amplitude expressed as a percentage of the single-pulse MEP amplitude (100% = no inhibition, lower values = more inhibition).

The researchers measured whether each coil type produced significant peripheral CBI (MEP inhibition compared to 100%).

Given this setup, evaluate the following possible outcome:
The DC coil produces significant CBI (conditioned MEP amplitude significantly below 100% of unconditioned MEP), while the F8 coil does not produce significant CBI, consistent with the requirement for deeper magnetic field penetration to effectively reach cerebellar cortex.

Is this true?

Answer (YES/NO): YES